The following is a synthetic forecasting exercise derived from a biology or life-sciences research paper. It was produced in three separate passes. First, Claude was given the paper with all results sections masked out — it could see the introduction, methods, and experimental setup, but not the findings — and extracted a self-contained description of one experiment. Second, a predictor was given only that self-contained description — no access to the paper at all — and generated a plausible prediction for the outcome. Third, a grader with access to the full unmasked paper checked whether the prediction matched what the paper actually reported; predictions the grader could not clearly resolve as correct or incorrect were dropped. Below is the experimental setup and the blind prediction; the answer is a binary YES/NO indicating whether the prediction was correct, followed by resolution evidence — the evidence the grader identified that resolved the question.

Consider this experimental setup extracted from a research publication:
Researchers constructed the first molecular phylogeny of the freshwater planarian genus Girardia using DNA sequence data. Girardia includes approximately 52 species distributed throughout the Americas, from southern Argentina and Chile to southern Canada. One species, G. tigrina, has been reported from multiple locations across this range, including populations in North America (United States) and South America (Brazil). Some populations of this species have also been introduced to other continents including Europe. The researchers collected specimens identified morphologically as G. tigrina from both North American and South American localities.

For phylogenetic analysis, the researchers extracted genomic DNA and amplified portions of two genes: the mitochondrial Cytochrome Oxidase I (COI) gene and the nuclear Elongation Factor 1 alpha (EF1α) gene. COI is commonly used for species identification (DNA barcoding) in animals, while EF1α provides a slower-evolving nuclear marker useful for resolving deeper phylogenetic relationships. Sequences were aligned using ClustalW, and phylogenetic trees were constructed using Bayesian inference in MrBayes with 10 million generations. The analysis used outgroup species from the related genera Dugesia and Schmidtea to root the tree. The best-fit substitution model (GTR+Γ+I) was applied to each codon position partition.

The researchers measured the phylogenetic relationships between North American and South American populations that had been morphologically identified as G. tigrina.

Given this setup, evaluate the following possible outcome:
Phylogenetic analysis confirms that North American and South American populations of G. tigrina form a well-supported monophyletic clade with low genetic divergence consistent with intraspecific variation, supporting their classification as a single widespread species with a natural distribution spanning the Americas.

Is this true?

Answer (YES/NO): NO